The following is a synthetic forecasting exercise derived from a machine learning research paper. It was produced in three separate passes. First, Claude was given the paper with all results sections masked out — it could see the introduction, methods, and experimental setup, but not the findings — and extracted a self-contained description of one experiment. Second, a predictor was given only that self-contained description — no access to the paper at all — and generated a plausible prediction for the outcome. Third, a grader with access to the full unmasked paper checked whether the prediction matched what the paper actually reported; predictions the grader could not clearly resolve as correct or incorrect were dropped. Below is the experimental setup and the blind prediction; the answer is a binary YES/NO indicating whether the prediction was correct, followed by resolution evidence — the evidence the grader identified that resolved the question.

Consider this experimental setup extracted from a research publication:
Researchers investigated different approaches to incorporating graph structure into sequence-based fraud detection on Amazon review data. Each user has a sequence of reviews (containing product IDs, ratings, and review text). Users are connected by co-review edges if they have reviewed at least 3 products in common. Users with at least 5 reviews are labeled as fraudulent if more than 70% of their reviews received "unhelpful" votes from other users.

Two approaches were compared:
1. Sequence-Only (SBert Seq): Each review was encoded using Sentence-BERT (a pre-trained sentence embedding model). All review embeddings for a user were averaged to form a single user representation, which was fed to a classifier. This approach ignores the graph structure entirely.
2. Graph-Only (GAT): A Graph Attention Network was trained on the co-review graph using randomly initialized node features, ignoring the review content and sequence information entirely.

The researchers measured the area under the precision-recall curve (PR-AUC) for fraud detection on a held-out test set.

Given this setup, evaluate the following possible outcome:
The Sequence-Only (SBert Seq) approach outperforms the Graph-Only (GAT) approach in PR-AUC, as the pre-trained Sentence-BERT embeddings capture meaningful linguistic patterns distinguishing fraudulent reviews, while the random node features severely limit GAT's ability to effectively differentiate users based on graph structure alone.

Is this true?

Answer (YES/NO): YES